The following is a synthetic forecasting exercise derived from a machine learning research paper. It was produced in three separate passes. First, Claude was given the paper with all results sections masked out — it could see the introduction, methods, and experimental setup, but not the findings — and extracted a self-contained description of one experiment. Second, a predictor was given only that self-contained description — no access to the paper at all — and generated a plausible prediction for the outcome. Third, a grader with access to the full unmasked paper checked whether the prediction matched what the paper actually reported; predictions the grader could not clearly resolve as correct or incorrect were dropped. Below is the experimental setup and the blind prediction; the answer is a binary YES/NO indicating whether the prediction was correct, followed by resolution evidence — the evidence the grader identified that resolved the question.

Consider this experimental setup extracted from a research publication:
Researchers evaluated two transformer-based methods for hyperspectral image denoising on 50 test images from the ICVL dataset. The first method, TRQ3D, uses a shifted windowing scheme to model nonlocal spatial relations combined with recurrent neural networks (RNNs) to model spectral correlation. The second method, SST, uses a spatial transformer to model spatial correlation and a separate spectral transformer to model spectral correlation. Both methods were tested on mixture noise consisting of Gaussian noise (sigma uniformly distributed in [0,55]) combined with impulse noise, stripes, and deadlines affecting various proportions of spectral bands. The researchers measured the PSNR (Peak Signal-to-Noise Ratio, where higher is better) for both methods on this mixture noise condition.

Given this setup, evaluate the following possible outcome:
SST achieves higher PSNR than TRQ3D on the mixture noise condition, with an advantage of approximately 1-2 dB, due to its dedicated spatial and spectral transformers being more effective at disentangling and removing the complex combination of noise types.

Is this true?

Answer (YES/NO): NO